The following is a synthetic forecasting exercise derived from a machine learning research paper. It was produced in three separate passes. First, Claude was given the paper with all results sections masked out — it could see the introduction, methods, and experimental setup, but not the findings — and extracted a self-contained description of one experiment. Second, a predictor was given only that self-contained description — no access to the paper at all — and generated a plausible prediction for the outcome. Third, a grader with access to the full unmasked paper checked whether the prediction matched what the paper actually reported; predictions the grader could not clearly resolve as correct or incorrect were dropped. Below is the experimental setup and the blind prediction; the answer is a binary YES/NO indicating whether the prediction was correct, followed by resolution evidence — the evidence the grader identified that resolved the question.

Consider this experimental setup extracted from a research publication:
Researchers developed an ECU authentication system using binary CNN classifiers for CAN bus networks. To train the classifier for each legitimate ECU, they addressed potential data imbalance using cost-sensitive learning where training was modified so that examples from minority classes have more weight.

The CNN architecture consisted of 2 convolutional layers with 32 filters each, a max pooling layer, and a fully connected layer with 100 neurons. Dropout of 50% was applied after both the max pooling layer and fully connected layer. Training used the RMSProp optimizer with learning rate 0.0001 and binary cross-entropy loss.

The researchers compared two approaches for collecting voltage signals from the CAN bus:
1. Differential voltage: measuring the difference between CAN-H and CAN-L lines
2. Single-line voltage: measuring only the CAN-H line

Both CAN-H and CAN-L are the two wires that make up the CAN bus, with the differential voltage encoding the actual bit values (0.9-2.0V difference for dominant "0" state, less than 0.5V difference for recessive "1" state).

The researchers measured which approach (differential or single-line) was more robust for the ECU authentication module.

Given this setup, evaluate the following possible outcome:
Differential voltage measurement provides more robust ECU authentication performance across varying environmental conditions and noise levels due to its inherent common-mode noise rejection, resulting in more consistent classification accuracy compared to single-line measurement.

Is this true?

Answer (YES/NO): YES